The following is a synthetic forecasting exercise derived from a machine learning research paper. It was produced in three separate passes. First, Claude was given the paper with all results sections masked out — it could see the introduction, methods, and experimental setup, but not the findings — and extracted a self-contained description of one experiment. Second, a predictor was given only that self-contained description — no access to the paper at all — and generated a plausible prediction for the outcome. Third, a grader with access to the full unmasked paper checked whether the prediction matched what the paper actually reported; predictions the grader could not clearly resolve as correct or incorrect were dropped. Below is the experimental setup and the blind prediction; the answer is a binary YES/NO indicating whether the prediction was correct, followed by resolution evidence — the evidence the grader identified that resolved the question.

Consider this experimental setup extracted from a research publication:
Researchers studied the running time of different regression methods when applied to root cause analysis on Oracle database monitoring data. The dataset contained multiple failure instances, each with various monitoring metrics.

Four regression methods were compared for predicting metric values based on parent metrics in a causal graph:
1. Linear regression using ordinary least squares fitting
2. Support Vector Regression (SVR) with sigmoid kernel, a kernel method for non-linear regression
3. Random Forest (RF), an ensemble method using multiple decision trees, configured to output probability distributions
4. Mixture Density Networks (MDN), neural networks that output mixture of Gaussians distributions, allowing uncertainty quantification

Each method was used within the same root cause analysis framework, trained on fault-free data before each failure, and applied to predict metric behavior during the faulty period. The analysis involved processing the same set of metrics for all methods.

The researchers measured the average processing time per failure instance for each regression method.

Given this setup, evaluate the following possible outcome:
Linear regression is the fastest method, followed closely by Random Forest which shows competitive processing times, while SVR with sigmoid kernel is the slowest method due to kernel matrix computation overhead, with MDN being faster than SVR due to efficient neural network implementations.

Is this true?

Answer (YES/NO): NO